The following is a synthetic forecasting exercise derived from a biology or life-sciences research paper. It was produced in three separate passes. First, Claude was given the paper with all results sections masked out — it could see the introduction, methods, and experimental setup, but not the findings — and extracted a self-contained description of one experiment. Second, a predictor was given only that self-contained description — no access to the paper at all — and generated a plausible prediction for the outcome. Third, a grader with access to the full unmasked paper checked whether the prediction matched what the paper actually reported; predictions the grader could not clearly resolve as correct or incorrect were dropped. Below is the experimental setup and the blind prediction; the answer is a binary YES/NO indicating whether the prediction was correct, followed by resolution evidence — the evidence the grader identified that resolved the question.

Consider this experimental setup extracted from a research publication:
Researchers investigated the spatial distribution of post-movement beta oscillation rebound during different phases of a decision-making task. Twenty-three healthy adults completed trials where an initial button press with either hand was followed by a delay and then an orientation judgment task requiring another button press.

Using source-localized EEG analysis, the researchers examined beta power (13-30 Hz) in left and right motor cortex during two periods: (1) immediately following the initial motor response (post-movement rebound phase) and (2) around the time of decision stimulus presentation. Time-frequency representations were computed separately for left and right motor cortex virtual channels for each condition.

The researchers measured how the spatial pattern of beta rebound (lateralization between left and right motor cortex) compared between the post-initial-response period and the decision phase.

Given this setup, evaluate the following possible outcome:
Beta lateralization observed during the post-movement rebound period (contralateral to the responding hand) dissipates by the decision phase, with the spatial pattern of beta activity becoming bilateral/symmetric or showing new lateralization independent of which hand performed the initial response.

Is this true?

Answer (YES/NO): NO